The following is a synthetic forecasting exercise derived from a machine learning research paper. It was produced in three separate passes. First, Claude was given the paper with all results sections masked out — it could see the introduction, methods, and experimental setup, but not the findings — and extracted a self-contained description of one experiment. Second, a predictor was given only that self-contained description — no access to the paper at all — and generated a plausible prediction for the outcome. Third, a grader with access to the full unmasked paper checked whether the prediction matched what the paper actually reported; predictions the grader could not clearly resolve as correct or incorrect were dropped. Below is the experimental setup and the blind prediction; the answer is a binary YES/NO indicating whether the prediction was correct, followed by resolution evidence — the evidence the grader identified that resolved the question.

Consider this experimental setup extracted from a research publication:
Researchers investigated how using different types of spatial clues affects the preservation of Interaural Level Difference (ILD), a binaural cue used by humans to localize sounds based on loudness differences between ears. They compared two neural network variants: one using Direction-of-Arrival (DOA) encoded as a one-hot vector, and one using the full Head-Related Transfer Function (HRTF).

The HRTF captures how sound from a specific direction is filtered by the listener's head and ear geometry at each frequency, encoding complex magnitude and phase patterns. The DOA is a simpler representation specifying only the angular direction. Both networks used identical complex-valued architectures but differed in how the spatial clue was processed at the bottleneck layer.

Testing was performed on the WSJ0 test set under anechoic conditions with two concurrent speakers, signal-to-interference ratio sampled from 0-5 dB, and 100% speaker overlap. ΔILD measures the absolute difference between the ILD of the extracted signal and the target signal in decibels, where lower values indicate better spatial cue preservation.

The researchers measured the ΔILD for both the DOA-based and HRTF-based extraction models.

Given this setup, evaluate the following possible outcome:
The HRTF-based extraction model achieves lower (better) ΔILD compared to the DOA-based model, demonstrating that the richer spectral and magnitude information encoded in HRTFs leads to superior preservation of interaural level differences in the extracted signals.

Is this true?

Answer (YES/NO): YES